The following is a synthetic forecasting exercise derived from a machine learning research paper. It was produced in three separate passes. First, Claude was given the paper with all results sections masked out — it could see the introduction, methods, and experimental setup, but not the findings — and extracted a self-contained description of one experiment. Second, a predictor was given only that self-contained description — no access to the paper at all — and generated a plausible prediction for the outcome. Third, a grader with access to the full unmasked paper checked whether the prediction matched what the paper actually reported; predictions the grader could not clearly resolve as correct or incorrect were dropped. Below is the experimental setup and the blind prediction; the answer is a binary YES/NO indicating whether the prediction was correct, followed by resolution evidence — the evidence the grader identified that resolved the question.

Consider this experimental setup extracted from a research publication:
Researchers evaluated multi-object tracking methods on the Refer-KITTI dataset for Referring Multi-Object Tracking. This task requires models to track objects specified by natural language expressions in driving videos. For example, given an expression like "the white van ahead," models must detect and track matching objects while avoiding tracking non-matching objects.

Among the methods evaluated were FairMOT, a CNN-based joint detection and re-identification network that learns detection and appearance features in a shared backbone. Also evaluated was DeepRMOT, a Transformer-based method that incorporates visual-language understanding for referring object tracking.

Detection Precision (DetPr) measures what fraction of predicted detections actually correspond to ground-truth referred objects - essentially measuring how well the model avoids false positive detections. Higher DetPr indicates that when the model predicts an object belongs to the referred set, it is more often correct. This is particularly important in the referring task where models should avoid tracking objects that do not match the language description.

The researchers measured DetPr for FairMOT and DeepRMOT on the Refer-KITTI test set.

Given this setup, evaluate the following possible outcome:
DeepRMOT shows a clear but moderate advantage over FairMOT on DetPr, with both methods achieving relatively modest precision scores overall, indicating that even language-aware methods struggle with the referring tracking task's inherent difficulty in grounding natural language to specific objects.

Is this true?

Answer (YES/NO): NO